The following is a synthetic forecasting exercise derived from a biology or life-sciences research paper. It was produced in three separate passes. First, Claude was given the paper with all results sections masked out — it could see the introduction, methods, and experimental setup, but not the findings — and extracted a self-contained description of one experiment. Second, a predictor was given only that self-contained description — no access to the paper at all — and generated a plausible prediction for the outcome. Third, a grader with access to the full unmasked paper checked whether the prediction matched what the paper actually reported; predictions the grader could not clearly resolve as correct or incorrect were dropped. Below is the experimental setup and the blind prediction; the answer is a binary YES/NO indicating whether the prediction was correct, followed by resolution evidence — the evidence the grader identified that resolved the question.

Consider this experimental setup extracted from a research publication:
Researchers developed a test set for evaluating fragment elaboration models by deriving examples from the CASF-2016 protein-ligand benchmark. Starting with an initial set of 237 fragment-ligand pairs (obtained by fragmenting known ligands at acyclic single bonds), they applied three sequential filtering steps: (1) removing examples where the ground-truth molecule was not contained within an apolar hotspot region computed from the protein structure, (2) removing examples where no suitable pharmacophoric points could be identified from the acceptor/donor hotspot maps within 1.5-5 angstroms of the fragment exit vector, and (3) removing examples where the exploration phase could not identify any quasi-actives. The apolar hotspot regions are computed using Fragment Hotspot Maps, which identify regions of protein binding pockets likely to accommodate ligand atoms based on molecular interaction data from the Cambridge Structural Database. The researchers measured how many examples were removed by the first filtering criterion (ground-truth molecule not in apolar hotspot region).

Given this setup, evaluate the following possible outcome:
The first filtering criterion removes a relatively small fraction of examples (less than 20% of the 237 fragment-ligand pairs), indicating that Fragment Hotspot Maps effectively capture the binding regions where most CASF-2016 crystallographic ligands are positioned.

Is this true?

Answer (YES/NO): NO